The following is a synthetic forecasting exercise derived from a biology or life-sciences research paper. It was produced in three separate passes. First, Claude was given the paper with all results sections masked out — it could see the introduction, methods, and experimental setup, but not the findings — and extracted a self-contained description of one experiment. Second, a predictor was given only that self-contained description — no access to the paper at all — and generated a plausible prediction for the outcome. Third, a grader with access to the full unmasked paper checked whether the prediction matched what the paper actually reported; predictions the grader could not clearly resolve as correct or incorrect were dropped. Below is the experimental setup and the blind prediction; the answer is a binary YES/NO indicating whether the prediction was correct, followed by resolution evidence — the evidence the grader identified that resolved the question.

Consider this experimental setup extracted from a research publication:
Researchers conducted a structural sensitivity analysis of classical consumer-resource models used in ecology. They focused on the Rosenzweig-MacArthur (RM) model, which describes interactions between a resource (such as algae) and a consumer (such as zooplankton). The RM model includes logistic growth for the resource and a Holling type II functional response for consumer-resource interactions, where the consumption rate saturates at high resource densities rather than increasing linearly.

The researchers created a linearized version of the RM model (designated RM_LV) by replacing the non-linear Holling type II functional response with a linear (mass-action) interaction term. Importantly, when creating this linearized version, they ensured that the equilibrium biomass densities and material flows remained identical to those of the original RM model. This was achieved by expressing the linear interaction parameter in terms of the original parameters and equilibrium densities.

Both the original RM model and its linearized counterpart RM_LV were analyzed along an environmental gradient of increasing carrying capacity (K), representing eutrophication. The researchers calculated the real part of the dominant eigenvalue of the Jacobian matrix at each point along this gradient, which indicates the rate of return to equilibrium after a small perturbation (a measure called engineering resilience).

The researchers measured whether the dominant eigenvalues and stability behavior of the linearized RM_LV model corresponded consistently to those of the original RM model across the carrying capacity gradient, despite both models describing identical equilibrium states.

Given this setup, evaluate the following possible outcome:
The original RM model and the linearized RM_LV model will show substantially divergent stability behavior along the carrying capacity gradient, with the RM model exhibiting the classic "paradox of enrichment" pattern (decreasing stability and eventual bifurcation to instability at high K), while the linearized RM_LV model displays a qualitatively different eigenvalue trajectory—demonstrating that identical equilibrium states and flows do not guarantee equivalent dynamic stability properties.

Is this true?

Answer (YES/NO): YES